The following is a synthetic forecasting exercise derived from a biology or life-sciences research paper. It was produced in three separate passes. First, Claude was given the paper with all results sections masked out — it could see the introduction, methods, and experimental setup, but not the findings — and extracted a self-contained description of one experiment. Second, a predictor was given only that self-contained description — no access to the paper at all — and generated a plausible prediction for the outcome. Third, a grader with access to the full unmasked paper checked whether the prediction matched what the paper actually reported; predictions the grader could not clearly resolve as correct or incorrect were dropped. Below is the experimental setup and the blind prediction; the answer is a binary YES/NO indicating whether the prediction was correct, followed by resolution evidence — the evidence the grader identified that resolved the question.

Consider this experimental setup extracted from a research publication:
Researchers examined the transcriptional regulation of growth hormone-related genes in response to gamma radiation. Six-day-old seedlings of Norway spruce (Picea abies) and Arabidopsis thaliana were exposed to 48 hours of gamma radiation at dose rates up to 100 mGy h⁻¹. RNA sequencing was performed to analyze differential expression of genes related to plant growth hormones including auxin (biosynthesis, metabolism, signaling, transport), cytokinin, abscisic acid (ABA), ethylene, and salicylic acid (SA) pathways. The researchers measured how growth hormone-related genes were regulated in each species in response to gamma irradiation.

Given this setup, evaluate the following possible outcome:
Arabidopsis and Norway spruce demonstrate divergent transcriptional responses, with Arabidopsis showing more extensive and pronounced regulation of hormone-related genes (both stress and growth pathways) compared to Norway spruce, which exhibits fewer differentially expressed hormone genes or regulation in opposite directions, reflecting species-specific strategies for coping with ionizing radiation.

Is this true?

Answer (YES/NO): YES